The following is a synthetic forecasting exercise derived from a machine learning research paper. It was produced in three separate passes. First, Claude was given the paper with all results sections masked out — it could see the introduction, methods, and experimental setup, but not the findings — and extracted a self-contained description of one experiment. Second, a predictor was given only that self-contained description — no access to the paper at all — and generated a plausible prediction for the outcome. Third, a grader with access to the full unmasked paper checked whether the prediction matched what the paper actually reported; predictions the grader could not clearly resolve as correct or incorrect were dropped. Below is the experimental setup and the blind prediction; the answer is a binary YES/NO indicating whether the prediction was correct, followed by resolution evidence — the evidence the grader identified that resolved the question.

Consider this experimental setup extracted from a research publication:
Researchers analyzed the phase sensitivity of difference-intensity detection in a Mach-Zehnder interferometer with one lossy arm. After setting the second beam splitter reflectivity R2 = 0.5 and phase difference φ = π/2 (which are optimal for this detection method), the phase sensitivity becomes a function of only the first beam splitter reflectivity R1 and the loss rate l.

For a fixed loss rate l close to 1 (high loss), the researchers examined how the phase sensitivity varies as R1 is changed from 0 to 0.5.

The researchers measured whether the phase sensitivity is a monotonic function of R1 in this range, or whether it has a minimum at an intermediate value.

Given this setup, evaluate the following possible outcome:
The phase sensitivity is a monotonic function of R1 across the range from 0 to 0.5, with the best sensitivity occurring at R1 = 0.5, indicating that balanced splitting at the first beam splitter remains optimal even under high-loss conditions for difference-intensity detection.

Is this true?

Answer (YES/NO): NO